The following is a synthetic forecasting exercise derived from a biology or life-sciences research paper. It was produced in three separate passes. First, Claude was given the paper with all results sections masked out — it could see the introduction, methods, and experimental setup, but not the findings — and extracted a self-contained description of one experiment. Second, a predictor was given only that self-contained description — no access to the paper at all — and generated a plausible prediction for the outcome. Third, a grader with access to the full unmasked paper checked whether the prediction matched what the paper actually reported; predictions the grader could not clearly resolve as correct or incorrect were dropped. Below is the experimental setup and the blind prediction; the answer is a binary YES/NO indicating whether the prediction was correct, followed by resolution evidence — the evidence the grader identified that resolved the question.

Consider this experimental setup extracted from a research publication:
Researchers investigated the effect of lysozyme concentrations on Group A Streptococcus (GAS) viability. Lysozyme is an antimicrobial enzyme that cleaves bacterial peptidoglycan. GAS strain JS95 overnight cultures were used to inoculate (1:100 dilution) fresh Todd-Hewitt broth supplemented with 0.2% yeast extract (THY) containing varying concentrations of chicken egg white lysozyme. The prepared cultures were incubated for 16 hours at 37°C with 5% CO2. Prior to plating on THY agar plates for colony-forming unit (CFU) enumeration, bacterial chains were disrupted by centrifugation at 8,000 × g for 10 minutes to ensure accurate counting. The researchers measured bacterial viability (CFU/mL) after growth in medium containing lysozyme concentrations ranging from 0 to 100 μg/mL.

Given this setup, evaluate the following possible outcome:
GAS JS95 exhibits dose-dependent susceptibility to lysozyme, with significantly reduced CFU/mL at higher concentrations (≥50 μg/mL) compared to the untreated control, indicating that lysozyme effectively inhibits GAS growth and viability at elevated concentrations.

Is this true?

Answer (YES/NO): NO